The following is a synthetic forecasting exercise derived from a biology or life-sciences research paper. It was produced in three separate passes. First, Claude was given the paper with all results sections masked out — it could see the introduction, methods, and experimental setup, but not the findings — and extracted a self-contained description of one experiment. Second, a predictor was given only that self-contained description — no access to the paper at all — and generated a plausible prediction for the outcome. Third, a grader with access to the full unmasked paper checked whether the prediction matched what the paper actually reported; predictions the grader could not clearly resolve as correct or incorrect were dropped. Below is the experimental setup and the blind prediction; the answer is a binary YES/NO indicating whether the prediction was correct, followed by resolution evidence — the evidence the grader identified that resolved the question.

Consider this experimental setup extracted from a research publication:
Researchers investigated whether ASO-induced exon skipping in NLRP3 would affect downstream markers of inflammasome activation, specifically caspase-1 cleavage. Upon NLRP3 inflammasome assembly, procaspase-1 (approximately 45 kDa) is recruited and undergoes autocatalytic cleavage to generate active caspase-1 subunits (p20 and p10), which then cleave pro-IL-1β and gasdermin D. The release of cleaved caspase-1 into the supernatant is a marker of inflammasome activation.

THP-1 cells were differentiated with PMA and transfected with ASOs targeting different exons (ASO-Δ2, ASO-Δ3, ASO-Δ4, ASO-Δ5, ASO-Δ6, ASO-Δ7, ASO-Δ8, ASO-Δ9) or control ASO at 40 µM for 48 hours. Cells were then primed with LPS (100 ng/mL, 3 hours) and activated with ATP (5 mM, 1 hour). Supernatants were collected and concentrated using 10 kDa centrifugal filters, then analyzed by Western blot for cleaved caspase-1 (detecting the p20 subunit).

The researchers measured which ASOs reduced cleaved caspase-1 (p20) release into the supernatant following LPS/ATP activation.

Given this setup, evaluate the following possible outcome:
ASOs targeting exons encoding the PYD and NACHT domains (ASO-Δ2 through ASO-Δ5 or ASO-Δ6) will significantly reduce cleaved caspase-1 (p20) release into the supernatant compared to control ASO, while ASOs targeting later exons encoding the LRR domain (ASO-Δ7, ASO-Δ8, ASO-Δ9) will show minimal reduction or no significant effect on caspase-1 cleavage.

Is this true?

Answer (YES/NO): NO